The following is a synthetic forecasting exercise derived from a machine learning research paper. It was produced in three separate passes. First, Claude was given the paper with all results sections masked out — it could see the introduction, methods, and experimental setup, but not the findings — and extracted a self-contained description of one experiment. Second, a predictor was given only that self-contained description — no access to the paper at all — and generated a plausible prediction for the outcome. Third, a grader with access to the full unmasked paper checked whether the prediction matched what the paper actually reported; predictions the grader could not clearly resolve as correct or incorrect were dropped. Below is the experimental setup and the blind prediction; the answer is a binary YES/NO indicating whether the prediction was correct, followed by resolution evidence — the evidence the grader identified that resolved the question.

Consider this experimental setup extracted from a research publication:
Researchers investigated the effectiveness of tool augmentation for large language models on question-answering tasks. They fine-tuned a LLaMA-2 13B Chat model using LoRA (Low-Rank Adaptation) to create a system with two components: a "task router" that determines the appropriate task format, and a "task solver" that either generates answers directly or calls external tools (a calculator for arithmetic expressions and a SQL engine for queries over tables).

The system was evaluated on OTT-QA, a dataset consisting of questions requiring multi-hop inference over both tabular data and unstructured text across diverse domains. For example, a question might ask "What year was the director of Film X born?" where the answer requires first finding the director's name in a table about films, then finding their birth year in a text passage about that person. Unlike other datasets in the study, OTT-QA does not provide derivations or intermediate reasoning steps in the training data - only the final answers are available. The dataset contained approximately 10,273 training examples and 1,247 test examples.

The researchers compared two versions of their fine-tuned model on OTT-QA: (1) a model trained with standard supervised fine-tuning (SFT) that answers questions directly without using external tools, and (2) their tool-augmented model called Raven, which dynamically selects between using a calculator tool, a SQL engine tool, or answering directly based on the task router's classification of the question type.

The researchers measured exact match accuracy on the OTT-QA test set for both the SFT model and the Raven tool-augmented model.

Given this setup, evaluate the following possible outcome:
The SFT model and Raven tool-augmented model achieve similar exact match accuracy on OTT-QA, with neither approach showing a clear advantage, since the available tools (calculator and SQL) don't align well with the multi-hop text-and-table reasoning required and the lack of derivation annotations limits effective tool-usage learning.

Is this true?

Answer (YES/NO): NO